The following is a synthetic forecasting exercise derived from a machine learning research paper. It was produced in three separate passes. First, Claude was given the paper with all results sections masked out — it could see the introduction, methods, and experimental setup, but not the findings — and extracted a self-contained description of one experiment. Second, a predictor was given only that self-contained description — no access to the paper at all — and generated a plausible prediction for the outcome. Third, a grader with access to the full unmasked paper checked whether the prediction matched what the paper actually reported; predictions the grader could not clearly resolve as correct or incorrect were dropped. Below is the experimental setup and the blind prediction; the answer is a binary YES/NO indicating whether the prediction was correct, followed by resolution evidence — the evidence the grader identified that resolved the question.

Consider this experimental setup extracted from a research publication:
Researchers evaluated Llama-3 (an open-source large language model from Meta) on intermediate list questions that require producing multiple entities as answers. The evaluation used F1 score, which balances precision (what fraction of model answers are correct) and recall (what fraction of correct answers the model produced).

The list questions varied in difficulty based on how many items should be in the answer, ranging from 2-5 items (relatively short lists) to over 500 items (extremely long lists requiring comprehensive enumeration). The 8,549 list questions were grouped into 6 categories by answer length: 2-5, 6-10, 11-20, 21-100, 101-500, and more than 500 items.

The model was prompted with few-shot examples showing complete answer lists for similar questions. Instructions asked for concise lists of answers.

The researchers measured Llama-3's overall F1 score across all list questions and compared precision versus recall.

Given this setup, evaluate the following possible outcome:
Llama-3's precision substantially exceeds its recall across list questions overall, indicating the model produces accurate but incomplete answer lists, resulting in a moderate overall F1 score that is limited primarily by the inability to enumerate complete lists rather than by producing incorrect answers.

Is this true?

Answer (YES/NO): NO